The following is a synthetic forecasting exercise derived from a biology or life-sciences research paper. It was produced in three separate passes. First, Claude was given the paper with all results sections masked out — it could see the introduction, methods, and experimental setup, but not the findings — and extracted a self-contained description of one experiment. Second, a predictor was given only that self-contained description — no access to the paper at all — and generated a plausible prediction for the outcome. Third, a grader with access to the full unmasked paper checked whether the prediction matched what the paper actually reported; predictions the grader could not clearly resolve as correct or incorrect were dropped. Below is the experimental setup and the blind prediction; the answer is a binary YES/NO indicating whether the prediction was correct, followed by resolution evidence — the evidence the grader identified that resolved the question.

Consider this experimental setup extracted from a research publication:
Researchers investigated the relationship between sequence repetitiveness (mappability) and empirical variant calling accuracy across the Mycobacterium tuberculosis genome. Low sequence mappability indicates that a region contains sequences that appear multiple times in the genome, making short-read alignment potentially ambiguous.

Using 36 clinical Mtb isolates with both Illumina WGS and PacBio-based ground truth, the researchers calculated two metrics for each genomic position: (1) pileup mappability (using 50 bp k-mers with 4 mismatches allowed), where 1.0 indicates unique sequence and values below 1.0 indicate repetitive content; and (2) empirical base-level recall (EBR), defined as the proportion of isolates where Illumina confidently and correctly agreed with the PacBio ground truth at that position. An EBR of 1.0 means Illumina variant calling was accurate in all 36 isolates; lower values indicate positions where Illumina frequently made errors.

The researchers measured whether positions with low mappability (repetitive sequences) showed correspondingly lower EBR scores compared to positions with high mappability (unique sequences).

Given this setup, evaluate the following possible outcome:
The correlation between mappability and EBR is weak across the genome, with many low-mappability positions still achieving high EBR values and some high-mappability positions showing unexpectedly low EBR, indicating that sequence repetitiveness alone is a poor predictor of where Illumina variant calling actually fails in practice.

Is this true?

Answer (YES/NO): NO